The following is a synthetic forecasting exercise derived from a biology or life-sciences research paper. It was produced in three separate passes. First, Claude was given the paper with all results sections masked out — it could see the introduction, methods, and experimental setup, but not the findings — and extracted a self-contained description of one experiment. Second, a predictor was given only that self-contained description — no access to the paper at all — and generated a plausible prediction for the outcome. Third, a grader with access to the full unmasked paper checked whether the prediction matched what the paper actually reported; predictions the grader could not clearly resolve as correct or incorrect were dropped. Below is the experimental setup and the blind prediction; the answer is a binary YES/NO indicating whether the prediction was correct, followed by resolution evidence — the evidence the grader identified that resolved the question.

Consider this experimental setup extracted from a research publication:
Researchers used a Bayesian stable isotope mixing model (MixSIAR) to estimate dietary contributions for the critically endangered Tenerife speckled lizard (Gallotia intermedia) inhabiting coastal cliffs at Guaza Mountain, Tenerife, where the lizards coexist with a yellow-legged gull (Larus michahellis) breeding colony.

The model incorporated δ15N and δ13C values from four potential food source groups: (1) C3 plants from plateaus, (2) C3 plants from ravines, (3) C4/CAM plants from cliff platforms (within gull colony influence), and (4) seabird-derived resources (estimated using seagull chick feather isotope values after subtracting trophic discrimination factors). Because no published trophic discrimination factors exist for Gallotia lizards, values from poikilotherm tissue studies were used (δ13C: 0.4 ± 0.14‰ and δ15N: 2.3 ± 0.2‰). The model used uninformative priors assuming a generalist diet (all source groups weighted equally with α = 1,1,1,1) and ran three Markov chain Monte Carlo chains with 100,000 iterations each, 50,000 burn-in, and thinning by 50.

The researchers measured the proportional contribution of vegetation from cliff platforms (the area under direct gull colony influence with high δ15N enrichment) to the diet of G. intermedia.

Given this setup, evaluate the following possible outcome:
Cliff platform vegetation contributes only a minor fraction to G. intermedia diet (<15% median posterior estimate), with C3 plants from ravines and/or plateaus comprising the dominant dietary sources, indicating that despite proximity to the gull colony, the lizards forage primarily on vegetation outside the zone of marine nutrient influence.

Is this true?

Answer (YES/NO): NO